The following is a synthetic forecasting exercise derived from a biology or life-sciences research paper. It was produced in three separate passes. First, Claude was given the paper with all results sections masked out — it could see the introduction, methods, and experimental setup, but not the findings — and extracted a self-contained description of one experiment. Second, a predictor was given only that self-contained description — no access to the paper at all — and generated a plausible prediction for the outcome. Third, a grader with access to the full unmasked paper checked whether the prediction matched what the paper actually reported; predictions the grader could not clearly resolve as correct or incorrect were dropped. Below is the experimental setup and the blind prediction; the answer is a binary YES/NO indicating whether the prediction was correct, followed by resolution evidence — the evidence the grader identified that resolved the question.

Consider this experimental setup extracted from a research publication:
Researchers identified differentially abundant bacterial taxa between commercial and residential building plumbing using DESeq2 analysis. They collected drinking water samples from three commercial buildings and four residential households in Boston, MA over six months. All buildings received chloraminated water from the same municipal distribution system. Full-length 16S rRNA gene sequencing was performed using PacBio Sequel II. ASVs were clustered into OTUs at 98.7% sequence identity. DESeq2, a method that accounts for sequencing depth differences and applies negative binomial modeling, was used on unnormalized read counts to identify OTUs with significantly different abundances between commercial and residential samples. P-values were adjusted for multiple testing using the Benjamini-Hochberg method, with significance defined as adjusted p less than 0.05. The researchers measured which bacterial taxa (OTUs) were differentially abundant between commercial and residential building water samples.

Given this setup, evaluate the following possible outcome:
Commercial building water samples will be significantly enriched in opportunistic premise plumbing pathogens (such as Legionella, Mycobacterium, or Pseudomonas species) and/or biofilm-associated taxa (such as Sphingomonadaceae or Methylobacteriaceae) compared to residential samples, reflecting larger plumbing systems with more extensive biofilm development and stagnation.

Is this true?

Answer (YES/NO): NO